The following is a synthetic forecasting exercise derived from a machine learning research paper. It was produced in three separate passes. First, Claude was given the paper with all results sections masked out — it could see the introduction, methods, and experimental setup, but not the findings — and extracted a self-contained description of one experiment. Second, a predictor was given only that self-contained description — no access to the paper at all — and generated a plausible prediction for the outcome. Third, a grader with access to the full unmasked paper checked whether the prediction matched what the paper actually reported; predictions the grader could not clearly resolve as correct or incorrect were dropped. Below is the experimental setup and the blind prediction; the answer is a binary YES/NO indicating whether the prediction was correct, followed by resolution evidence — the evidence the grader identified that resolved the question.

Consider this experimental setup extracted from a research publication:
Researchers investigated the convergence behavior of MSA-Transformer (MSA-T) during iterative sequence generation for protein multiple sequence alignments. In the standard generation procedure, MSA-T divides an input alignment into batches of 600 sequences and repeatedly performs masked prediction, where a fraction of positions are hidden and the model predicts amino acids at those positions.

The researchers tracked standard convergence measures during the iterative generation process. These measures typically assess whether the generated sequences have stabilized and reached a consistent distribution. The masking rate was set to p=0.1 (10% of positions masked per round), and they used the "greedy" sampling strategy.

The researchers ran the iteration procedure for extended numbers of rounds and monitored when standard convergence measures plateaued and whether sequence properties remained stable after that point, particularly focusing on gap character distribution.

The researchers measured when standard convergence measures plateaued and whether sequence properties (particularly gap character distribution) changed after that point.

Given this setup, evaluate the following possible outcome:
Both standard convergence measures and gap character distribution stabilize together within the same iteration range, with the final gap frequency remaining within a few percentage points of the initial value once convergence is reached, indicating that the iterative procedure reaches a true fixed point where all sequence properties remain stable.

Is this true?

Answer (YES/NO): NO